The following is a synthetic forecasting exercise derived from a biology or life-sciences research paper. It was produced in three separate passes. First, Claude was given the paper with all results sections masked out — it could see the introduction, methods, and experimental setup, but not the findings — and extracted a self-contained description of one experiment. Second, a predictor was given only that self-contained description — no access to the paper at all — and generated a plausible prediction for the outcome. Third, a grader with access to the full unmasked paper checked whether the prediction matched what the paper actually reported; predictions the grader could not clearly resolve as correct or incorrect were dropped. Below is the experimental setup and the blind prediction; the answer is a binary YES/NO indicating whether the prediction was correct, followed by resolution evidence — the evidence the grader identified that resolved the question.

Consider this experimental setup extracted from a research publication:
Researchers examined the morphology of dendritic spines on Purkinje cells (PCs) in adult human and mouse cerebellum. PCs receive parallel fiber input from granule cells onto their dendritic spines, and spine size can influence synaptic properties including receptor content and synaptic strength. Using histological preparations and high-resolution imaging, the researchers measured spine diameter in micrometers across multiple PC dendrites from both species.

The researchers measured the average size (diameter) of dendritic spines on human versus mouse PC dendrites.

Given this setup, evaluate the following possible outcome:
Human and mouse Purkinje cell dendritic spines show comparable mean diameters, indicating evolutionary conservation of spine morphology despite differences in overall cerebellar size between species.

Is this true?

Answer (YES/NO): NO